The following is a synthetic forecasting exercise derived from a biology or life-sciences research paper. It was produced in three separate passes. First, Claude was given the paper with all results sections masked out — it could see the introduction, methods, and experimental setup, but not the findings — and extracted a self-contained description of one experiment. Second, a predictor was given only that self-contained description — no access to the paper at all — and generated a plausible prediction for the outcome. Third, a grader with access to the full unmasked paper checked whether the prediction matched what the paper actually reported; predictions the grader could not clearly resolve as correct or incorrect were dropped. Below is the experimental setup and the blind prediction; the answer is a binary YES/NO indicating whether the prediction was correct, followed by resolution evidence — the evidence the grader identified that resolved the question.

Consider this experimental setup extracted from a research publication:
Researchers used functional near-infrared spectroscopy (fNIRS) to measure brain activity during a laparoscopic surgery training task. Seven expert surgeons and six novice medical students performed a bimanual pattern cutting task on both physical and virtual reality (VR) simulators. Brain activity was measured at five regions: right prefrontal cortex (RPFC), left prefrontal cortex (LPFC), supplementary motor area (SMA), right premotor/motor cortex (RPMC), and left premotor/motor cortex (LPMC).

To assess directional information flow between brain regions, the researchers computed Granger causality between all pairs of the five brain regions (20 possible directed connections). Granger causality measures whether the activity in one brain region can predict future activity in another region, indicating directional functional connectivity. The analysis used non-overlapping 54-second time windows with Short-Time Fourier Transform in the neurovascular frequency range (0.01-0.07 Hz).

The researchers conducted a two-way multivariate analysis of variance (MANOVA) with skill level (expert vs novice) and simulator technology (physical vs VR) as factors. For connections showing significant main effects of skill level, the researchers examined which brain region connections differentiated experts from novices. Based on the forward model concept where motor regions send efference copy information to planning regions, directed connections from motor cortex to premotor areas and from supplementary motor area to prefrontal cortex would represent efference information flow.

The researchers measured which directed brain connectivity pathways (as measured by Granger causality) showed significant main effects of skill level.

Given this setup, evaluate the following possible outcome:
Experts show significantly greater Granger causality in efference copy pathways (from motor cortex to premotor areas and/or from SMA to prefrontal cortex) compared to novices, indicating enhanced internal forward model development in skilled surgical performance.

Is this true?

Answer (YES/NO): YES